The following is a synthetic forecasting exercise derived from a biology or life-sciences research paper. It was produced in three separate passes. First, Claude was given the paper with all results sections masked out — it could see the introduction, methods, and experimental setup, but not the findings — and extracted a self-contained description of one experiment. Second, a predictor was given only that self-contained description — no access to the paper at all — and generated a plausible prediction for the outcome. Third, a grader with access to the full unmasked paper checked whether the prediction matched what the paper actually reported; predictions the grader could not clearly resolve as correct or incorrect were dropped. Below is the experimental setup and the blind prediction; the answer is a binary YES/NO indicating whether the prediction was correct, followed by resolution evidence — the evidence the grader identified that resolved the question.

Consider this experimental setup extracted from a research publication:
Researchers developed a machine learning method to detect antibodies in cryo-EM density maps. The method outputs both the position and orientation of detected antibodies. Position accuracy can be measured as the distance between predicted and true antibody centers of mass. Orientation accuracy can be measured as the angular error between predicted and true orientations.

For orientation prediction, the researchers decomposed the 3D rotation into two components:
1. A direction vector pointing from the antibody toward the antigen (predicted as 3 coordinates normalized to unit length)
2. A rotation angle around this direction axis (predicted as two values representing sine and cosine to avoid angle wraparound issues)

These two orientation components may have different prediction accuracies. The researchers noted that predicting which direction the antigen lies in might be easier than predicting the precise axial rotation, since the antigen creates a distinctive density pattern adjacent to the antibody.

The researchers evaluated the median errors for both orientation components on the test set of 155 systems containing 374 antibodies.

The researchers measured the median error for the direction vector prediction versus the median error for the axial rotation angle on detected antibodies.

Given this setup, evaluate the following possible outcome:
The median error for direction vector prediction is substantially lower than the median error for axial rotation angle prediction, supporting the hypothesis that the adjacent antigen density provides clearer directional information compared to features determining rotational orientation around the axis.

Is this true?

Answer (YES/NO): YES